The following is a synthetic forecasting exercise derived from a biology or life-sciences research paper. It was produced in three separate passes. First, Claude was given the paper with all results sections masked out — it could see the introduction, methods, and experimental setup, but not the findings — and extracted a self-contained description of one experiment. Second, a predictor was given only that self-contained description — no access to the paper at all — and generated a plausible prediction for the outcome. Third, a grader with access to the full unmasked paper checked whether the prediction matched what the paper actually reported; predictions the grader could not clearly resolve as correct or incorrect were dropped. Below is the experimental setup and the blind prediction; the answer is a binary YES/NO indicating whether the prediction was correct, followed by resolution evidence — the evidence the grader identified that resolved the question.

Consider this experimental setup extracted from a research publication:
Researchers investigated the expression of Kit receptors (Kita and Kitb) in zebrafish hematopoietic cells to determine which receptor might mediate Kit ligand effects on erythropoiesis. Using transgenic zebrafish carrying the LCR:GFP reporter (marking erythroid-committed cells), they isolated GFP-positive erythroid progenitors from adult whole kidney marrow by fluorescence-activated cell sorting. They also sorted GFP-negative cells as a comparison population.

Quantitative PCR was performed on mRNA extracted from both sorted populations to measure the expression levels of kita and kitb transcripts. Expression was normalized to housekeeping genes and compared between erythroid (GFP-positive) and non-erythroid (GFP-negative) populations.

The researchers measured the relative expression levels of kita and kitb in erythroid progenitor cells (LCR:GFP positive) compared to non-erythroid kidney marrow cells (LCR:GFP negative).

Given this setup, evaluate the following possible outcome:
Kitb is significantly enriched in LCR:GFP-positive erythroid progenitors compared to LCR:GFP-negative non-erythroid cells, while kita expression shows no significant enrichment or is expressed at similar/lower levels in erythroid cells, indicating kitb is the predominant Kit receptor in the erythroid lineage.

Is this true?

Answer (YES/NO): NO